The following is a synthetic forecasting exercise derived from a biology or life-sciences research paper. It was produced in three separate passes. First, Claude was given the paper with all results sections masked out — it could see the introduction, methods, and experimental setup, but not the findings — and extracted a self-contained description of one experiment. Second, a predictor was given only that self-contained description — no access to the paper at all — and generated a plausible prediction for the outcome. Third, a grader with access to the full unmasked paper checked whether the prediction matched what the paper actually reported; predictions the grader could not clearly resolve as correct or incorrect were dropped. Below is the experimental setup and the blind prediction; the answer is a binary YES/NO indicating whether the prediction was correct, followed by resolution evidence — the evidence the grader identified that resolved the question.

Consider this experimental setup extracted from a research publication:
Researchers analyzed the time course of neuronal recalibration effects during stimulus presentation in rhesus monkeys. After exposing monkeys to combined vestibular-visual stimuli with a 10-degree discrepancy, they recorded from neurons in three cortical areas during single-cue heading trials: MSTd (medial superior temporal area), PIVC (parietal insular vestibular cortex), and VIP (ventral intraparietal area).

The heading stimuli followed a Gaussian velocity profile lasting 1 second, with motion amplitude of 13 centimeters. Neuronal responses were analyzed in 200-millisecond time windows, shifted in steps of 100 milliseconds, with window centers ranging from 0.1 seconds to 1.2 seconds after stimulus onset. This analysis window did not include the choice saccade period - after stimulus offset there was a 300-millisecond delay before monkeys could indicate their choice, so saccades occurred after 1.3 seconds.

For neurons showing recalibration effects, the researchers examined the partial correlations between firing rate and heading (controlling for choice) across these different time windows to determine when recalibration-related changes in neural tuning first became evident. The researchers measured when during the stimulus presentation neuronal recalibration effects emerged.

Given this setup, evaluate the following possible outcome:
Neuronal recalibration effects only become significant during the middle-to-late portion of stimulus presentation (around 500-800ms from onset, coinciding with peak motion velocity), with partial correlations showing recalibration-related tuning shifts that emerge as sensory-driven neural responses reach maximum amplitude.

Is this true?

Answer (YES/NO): NO